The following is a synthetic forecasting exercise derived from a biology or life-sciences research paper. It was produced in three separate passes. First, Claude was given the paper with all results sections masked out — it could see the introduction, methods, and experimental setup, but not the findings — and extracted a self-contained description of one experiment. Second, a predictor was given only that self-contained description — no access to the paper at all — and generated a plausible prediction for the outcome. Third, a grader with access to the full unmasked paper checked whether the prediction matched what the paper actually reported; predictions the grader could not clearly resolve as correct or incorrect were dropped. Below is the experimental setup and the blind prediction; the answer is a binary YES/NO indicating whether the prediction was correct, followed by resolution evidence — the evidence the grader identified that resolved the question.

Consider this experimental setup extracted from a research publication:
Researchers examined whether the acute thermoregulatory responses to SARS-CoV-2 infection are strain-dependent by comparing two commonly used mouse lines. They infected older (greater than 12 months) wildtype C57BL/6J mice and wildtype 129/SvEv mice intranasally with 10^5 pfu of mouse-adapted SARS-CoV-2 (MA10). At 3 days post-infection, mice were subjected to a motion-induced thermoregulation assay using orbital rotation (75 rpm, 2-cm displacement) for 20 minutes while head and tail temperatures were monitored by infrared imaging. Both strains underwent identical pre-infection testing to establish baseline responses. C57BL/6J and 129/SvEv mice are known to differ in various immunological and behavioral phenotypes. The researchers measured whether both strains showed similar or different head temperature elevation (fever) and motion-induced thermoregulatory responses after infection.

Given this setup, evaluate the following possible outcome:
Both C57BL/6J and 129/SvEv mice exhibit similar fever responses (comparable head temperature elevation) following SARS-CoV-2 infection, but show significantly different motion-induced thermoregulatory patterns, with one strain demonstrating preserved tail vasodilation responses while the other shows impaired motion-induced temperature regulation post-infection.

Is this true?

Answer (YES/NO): NO